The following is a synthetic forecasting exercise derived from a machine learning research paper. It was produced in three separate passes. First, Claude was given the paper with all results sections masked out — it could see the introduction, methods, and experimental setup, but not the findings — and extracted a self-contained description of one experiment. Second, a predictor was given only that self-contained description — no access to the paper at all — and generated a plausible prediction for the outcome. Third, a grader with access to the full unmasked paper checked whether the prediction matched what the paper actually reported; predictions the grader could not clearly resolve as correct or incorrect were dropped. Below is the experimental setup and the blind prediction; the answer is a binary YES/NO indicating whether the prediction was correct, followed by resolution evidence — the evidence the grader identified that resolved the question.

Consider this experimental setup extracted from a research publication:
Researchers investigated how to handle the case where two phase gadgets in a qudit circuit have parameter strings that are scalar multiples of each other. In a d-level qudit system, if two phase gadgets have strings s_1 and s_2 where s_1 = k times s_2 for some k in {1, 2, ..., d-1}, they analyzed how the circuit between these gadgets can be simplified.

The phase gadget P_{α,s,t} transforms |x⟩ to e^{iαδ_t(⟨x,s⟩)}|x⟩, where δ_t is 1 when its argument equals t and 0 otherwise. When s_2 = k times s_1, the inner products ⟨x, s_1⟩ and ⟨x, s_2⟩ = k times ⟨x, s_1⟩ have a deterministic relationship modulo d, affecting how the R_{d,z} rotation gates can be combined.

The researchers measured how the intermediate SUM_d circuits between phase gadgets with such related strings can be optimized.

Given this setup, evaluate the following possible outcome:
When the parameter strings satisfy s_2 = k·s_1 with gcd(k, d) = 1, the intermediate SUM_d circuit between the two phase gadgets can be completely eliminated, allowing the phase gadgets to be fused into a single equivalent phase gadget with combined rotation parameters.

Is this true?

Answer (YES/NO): NO